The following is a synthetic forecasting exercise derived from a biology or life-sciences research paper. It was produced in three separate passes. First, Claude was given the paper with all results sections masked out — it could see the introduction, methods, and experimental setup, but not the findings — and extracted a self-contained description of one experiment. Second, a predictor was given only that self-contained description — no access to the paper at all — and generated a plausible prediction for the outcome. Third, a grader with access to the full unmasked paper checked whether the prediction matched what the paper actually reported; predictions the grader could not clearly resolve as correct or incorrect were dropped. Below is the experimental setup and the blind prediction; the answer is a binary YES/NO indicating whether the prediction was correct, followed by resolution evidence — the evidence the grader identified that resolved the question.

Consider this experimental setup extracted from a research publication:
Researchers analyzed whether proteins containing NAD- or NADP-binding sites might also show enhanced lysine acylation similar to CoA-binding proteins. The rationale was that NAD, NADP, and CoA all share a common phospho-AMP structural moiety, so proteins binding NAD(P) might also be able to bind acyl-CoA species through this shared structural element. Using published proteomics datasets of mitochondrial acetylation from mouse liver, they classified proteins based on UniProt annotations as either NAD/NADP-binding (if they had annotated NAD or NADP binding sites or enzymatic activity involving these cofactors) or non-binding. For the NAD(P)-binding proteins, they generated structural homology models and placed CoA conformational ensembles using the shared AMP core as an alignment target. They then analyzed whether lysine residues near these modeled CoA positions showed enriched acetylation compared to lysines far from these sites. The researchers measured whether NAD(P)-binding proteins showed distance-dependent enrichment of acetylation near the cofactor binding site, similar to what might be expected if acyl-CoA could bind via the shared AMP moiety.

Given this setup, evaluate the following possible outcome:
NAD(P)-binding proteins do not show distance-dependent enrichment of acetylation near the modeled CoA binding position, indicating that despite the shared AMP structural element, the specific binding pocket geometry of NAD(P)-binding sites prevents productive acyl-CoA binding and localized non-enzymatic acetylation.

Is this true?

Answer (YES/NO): YES